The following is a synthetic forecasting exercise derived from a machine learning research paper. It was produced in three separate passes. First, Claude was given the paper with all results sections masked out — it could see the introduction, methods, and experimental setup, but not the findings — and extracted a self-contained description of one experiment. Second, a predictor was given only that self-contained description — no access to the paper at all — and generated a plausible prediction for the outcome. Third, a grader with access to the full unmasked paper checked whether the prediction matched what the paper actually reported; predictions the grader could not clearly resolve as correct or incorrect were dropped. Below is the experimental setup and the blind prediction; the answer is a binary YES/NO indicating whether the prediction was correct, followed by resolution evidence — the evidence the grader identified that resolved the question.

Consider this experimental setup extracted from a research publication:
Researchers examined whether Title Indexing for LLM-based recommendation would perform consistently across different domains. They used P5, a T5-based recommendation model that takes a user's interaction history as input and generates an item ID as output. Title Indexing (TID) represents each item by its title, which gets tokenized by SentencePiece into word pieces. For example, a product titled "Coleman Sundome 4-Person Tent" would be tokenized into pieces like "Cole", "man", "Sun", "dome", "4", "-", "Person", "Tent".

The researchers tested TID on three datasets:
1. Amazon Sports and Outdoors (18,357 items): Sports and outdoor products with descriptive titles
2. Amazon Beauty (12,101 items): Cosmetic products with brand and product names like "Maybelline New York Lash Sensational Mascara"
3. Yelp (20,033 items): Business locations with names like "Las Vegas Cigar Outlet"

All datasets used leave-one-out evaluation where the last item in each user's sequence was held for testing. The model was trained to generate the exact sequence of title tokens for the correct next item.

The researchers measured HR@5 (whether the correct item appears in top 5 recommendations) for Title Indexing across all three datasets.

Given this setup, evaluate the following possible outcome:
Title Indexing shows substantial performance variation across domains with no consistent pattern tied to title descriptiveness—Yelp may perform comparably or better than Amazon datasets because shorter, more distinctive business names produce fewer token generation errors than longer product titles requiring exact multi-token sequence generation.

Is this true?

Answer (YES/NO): NO